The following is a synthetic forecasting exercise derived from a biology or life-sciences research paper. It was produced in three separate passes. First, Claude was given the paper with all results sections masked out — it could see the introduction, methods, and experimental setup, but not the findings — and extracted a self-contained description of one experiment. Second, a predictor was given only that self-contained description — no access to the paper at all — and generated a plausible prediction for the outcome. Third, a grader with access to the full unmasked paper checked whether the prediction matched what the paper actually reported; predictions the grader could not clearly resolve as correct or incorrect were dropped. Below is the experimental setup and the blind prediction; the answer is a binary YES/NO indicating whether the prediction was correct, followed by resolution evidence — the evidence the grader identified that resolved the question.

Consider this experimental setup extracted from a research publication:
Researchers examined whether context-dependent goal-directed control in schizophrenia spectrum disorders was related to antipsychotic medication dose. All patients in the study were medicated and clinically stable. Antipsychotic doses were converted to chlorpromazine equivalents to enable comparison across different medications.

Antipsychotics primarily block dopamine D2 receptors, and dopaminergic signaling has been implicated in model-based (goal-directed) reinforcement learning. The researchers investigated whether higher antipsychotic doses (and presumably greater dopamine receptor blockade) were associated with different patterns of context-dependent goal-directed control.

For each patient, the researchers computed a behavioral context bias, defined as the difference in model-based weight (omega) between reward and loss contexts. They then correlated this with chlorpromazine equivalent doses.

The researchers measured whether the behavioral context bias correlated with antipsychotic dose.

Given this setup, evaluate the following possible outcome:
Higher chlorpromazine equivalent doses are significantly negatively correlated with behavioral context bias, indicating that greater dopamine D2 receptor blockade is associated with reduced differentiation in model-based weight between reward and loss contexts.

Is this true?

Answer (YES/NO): NO